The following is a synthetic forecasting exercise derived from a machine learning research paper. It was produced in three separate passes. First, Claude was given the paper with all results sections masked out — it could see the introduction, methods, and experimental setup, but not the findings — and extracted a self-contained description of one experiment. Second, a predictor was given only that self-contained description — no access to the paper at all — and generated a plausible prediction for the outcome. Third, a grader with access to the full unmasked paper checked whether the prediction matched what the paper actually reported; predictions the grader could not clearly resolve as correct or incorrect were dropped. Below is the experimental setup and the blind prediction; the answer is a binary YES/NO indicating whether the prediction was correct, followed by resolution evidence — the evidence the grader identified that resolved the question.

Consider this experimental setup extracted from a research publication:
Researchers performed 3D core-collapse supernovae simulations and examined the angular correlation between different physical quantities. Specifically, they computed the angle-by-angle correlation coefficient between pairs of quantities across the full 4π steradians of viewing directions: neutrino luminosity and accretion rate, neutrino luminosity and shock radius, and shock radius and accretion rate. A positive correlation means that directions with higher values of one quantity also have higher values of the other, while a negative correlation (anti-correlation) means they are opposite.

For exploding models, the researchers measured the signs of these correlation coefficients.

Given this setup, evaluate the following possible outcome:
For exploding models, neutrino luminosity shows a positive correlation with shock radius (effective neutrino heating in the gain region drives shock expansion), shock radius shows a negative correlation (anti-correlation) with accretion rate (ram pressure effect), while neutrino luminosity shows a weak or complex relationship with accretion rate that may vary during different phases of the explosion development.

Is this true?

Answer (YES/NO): NO